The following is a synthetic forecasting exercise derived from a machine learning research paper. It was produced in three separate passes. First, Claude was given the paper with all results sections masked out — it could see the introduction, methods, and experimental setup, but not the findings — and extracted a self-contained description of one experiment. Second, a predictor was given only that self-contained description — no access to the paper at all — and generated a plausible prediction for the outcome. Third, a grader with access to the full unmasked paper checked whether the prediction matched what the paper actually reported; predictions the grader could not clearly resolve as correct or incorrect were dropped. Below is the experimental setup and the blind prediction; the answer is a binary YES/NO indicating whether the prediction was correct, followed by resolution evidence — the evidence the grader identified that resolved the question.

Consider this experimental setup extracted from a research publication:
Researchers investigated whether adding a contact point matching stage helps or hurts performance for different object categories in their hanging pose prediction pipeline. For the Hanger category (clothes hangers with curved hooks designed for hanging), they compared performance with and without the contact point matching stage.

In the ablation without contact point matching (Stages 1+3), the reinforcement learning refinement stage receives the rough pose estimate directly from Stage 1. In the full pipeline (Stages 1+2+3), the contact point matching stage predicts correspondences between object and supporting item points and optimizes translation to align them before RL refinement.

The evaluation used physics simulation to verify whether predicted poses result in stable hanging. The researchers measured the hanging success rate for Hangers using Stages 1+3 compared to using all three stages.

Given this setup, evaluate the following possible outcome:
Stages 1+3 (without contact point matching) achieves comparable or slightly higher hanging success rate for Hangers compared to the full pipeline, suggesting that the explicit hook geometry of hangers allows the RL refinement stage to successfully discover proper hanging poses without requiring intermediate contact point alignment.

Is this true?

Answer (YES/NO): NO